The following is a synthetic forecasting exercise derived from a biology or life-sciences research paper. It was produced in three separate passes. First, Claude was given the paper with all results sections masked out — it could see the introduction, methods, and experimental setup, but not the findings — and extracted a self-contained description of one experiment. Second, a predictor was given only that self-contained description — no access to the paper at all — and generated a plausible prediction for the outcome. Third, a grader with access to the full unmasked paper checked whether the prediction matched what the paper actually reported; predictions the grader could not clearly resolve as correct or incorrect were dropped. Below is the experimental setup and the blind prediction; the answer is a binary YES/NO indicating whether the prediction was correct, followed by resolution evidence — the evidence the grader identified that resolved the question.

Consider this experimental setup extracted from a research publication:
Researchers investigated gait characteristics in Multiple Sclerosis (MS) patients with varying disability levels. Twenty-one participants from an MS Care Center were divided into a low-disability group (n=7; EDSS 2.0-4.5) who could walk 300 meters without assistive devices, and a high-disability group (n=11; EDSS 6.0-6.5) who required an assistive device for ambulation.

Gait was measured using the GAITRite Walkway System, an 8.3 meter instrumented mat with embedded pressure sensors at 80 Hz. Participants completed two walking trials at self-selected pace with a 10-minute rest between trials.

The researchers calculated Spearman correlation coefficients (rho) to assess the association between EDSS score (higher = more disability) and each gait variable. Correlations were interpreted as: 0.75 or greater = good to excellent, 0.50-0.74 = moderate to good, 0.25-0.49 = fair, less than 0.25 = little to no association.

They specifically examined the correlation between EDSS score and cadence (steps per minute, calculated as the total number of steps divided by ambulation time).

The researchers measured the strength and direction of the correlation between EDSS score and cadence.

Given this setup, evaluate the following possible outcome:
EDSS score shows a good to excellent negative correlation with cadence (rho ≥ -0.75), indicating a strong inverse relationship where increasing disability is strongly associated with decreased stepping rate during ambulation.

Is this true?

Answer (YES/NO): NO